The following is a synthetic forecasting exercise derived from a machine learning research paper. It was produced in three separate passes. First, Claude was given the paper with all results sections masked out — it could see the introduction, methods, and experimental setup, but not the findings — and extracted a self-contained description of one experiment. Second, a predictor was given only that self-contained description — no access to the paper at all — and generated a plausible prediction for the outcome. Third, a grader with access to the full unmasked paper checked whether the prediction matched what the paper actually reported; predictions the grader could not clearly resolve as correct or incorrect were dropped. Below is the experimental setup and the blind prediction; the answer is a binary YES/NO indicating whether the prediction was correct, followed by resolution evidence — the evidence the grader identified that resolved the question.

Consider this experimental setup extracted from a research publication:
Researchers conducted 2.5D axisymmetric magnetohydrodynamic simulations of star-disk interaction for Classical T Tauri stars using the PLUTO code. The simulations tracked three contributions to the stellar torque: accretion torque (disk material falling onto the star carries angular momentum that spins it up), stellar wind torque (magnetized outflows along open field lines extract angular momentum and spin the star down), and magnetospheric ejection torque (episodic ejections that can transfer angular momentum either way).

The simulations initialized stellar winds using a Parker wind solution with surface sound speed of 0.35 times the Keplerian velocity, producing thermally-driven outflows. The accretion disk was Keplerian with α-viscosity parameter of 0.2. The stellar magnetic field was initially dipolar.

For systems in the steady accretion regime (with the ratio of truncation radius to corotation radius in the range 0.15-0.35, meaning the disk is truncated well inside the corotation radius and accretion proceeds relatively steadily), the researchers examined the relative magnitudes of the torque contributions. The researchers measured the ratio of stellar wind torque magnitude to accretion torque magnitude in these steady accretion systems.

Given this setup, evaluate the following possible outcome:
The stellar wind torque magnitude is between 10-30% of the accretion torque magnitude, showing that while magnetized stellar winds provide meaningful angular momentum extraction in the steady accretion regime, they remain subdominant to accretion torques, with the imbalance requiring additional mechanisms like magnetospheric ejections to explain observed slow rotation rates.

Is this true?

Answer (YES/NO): NO